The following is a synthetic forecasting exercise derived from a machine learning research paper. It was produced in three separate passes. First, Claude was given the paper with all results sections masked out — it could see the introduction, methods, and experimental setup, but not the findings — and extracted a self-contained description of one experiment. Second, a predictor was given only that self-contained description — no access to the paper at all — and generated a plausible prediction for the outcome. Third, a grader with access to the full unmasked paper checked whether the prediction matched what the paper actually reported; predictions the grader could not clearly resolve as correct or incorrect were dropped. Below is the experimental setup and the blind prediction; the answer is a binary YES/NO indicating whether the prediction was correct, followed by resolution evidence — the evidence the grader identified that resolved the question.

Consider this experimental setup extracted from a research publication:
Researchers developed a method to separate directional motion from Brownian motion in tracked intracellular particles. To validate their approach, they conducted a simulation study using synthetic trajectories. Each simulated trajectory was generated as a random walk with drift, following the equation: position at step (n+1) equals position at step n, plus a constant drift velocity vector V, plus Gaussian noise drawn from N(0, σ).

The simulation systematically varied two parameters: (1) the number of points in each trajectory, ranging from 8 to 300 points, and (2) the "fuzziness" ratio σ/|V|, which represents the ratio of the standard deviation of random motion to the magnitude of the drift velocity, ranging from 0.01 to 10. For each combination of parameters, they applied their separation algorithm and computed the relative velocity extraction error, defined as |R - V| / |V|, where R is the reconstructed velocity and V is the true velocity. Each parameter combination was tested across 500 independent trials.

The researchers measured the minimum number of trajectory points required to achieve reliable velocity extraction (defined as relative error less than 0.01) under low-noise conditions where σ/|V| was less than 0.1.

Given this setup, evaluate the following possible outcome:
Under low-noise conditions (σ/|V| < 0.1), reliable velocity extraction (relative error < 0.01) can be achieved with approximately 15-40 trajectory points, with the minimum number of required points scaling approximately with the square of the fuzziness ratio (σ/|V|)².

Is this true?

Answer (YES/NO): NO